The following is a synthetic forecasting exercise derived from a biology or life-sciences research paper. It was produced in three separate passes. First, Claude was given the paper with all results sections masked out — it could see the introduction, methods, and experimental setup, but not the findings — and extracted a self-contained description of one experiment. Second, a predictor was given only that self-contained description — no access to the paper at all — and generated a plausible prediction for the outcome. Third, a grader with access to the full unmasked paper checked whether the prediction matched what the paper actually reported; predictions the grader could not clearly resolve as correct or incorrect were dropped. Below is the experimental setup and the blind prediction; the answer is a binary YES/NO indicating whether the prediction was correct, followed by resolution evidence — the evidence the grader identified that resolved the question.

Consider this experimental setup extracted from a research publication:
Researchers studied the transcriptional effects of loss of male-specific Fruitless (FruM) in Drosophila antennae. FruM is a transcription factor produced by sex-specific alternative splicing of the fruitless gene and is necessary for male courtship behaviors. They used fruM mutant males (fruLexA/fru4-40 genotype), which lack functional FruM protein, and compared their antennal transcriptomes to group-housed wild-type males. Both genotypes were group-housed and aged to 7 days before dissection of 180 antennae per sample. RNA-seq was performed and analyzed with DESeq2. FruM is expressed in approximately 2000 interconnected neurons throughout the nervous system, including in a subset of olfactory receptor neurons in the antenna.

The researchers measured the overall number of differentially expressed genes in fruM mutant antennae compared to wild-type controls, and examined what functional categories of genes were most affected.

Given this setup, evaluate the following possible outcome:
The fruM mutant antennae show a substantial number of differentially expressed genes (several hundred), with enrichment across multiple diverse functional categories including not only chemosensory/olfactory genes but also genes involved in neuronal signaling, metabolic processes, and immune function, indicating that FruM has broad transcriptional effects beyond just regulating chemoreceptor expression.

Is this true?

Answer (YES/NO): NO